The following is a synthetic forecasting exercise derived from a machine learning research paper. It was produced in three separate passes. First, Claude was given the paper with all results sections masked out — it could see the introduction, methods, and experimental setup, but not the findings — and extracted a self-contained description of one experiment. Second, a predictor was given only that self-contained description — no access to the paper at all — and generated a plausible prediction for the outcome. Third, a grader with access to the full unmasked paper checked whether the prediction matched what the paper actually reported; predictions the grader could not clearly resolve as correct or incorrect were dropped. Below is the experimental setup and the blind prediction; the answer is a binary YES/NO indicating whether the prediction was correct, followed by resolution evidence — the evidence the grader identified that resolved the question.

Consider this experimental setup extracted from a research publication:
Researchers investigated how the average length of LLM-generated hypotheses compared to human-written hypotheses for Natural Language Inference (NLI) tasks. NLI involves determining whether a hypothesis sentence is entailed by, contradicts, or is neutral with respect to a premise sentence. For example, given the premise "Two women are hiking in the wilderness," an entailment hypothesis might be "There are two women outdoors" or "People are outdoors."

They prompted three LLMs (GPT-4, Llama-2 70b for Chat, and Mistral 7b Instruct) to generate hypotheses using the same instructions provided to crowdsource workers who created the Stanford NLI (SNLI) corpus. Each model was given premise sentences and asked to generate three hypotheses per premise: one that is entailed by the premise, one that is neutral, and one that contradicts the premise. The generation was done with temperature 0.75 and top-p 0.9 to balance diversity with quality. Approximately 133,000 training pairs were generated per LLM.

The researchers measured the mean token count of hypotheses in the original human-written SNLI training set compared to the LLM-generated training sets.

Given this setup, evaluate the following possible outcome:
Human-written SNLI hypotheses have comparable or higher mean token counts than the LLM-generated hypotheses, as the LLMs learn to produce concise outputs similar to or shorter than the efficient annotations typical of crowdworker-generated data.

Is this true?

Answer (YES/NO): NO